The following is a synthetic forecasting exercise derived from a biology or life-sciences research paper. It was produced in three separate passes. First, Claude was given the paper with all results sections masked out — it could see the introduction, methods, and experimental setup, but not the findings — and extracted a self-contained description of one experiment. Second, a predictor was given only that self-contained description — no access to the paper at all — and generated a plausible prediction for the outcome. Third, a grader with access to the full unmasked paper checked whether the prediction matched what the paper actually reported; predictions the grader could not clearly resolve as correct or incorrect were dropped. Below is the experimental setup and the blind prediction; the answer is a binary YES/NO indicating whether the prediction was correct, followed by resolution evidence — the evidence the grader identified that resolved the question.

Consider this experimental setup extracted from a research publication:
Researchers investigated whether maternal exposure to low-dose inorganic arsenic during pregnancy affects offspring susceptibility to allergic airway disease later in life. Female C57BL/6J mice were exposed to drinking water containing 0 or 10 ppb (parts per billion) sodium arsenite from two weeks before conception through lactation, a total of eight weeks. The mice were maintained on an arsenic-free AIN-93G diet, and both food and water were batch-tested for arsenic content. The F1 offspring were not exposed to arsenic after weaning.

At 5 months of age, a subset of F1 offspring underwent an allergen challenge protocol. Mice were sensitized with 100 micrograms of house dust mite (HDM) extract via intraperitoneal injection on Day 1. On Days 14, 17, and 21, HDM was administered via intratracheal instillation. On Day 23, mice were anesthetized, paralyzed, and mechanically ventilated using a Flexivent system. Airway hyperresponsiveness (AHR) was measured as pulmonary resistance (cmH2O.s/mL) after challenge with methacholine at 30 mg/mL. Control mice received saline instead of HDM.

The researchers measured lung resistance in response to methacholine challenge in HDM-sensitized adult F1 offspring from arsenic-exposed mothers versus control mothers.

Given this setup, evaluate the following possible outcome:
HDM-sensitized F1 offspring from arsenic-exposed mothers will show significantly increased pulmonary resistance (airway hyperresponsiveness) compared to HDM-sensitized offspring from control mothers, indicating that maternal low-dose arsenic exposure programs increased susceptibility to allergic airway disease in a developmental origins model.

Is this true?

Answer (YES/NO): YES